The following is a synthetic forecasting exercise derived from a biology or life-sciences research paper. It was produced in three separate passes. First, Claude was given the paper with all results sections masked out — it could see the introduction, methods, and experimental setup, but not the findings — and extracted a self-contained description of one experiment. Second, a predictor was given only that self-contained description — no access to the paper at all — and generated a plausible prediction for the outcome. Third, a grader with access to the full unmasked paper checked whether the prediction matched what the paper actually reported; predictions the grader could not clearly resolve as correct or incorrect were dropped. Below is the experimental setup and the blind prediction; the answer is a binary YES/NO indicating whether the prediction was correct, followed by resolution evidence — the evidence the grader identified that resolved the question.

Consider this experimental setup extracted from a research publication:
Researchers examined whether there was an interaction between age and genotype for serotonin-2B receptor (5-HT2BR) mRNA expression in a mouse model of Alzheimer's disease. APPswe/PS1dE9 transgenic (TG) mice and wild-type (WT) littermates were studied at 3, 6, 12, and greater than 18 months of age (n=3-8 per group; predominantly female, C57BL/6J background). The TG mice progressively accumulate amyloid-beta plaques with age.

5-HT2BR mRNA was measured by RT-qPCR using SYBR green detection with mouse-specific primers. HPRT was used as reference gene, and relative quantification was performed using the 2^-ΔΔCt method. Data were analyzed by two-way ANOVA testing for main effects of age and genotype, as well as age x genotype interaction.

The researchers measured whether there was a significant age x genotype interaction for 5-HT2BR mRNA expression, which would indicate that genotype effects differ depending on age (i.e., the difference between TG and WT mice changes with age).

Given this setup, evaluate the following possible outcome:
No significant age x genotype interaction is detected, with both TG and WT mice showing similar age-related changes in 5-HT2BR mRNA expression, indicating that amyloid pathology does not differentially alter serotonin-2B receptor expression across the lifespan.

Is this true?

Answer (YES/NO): NO